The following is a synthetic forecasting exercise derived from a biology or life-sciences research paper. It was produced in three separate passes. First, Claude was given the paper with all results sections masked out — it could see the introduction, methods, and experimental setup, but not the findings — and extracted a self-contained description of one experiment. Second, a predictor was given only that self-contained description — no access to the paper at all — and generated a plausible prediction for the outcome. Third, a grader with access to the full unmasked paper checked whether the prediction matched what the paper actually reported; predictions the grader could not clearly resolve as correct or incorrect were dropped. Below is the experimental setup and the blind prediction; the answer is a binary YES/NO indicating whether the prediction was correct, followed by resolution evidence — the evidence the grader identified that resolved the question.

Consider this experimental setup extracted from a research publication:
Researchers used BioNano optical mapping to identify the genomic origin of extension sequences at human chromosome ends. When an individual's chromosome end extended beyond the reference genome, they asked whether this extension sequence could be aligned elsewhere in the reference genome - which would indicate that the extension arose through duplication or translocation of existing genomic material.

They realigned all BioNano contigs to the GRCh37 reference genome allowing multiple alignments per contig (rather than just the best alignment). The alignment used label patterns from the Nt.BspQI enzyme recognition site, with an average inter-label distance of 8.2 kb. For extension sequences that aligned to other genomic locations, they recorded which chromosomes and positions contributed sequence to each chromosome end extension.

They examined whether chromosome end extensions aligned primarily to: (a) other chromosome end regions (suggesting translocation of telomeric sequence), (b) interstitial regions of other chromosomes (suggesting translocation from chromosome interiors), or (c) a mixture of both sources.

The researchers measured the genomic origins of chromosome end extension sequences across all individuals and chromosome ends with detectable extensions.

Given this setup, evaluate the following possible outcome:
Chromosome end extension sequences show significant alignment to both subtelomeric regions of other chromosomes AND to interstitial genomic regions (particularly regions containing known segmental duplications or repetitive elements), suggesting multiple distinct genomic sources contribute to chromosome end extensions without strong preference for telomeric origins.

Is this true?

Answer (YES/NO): NO